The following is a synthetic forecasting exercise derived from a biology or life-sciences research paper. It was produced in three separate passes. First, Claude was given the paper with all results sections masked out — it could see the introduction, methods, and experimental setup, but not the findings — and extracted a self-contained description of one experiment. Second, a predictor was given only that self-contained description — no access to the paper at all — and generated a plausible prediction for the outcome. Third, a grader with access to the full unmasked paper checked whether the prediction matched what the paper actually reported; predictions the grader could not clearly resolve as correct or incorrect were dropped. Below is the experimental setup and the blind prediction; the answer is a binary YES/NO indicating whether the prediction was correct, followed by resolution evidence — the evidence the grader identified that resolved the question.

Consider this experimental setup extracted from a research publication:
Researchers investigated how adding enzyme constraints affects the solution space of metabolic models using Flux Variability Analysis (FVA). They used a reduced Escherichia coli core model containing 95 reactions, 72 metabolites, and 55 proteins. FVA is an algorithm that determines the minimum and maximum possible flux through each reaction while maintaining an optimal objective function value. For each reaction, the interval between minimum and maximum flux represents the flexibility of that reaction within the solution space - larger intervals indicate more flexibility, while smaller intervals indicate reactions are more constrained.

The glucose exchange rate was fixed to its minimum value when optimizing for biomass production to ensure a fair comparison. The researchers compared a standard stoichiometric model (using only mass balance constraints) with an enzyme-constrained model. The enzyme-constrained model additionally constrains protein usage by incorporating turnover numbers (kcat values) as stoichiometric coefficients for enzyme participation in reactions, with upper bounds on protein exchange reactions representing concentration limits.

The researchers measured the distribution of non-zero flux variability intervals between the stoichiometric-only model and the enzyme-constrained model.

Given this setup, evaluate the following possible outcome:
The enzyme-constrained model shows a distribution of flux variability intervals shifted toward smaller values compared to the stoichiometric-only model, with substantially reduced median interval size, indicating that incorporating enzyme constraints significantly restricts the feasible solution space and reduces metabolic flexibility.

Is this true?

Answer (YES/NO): YES